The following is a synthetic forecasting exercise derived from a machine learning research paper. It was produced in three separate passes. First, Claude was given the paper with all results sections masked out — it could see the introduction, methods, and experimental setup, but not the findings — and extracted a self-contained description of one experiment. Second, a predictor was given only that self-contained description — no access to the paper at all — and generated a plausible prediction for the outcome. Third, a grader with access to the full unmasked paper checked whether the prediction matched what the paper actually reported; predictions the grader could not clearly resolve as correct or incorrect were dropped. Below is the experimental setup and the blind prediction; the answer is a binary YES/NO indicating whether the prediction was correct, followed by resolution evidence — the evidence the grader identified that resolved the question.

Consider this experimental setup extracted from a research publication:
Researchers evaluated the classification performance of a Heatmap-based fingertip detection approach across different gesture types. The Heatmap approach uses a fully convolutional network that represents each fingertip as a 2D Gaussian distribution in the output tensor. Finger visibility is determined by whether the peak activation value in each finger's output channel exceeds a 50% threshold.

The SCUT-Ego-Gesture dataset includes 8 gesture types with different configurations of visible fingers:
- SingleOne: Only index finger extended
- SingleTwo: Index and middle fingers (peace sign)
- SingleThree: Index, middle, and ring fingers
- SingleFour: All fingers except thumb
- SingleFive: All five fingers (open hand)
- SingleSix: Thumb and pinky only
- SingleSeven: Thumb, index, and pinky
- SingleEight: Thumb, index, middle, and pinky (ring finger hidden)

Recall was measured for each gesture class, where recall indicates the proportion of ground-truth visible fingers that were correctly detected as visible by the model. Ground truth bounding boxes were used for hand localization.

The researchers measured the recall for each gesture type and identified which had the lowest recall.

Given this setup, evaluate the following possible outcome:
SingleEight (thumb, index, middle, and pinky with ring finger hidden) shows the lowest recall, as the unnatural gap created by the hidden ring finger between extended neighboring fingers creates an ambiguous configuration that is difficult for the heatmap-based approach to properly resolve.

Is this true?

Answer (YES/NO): YES